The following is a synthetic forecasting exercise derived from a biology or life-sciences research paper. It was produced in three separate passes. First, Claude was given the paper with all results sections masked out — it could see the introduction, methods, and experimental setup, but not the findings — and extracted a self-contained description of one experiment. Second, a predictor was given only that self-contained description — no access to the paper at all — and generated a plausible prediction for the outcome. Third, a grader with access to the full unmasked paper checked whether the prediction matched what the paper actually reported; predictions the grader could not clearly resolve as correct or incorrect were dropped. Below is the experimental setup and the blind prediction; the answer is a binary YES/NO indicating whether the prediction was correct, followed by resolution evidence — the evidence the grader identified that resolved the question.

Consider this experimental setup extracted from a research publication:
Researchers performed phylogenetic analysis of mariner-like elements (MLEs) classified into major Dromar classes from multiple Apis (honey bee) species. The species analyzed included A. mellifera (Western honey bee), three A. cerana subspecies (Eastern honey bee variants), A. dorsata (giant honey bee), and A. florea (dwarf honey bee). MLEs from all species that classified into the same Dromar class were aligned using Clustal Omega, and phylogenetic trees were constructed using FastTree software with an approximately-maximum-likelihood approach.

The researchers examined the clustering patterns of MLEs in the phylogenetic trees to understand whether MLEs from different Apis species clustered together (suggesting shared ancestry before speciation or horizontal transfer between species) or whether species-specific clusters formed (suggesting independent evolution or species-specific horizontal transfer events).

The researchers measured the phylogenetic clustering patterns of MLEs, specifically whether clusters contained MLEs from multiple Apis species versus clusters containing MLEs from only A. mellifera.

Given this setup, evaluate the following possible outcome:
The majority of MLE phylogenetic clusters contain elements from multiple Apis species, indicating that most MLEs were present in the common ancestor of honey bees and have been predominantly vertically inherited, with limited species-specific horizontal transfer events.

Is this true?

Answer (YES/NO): NO